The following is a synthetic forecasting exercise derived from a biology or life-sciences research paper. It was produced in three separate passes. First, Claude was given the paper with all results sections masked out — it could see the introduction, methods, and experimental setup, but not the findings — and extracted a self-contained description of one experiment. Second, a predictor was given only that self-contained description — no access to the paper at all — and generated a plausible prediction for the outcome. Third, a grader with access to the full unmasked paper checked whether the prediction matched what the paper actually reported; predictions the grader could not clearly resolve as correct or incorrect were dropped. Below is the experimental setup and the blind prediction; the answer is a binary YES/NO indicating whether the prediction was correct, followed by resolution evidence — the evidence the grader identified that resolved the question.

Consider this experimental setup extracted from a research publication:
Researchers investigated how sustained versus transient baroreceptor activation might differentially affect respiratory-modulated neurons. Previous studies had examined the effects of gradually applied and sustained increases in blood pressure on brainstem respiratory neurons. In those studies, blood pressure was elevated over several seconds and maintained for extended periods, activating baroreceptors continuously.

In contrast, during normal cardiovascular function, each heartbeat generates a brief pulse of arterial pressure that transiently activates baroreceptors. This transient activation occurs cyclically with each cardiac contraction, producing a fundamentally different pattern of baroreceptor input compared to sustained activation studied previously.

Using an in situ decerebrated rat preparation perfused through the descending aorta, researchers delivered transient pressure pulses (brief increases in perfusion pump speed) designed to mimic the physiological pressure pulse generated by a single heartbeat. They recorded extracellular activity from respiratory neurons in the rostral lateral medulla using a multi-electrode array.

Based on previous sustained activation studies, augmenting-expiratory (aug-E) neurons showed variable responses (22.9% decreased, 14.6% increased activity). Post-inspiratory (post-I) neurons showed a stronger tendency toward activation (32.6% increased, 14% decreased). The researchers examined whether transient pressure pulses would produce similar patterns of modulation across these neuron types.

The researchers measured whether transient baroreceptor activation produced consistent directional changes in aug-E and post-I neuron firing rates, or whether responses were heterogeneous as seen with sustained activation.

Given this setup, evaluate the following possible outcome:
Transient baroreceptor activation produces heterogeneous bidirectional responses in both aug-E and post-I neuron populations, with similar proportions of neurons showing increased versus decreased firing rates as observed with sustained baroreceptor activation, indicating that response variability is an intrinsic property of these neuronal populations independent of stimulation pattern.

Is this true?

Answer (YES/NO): NO